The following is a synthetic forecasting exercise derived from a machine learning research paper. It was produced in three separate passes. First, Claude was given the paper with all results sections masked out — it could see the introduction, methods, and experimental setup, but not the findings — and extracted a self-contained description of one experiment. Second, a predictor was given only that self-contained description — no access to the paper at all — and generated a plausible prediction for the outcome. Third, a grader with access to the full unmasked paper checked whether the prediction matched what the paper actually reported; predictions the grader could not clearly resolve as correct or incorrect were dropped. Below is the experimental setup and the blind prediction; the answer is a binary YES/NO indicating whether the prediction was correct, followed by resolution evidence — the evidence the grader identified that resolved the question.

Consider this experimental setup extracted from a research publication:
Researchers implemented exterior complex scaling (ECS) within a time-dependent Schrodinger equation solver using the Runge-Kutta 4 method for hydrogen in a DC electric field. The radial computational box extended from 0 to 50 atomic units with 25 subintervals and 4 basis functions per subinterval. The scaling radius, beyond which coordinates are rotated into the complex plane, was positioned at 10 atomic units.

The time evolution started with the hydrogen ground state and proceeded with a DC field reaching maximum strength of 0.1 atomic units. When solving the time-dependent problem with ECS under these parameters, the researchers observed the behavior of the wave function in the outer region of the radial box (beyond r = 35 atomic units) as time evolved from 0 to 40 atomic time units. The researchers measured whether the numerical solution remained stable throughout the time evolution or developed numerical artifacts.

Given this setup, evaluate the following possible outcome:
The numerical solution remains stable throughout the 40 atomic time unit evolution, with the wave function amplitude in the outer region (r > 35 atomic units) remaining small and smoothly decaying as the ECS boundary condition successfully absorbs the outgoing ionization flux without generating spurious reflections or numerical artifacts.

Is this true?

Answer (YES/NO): NO